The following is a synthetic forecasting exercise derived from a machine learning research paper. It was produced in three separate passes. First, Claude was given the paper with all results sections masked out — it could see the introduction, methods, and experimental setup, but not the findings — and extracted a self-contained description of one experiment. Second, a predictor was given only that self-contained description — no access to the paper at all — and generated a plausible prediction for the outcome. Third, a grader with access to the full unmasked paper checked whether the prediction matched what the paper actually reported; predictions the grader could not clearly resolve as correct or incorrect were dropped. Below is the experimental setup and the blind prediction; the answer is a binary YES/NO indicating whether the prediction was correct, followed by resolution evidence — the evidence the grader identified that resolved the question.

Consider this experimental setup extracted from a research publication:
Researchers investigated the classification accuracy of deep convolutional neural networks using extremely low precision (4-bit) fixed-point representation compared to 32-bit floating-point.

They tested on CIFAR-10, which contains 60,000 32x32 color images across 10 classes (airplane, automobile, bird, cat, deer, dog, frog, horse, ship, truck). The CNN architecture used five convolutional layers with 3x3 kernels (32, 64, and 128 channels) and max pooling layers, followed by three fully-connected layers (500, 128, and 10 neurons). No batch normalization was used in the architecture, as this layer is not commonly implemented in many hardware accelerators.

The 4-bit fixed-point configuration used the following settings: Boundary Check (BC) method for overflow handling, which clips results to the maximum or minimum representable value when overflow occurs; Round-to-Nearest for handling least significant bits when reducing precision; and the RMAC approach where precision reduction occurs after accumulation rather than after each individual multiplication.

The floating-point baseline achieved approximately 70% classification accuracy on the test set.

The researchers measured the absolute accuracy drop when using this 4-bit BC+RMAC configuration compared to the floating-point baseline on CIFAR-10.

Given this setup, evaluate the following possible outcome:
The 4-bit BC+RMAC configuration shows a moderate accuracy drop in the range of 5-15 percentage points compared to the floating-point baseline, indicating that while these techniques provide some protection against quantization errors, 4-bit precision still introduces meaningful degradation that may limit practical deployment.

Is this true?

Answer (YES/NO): NO